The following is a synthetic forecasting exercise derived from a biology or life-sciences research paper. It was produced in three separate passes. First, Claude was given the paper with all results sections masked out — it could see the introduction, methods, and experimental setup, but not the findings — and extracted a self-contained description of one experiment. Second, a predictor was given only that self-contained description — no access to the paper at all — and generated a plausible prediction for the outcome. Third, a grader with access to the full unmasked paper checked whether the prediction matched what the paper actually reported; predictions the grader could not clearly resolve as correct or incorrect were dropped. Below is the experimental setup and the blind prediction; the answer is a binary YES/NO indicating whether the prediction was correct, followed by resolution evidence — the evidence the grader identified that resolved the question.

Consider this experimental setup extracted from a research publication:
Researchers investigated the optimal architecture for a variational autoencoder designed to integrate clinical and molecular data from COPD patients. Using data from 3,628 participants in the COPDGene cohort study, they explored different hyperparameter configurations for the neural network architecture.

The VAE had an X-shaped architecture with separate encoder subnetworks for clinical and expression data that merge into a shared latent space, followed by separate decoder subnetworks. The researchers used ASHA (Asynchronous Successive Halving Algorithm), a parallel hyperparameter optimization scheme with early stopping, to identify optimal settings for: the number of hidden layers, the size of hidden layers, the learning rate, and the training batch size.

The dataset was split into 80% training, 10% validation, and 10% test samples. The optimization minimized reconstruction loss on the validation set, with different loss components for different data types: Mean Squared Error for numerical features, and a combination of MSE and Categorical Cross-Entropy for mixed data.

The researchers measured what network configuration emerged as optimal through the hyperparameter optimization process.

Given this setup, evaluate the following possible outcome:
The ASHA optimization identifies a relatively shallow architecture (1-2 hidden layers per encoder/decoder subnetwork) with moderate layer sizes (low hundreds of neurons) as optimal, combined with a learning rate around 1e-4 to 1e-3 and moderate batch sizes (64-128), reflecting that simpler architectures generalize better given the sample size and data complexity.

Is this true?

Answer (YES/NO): NO